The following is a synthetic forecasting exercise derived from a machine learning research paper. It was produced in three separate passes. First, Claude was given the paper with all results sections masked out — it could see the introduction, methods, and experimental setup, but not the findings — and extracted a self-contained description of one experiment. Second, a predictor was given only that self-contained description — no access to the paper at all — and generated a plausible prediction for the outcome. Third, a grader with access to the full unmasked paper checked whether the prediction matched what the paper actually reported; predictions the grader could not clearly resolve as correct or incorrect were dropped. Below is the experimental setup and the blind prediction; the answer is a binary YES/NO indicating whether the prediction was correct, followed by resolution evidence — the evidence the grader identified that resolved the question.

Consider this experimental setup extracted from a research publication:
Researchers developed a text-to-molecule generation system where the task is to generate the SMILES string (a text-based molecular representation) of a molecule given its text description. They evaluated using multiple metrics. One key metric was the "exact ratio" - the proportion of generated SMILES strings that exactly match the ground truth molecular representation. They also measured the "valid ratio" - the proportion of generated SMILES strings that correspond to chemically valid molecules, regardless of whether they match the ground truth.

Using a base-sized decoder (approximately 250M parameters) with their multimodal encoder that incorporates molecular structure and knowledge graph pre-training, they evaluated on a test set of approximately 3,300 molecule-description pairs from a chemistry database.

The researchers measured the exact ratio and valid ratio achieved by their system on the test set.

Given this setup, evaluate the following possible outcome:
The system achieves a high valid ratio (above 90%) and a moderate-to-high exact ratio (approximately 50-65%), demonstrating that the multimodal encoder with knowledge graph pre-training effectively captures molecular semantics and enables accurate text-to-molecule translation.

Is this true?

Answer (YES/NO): NO